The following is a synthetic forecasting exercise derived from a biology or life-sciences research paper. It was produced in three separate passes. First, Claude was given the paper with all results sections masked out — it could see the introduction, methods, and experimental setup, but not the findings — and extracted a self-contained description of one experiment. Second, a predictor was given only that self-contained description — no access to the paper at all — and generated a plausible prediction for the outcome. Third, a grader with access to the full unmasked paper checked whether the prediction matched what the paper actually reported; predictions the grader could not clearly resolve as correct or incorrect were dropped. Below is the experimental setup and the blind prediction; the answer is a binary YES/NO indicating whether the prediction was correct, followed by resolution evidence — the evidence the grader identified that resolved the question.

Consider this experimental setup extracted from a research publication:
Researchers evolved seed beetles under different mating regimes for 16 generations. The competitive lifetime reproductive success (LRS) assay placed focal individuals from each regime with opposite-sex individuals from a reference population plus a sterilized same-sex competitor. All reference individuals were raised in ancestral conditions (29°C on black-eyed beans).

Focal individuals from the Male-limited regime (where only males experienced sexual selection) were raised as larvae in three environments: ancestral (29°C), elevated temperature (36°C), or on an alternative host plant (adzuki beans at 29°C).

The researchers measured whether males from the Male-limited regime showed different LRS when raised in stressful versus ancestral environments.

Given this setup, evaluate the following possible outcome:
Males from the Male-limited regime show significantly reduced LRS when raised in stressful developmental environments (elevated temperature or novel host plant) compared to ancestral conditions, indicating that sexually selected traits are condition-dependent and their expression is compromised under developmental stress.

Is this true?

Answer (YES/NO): NO